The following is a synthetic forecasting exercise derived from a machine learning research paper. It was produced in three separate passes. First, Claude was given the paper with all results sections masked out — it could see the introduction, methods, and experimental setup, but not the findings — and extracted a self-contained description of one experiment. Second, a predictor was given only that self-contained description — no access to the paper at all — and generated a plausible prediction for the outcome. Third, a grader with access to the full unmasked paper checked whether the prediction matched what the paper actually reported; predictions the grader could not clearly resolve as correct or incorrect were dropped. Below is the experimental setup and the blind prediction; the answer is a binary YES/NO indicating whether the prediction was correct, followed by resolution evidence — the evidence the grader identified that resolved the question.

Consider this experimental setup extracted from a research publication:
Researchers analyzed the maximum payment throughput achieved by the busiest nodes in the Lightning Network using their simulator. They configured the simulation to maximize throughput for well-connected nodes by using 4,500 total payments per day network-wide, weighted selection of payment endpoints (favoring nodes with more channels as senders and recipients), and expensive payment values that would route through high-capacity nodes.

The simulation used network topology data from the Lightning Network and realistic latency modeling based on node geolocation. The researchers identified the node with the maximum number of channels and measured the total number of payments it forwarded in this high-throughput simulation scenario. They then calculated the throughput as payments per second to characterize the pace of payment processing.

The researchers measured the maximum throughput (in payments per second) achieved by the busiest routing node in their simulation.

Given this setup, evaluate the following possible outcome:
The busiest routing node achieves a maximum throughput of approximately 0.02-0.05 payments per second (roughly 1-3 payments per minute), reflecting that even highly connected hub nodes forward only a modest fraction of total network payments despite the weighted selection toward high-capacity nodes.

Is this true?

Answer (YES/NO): NO